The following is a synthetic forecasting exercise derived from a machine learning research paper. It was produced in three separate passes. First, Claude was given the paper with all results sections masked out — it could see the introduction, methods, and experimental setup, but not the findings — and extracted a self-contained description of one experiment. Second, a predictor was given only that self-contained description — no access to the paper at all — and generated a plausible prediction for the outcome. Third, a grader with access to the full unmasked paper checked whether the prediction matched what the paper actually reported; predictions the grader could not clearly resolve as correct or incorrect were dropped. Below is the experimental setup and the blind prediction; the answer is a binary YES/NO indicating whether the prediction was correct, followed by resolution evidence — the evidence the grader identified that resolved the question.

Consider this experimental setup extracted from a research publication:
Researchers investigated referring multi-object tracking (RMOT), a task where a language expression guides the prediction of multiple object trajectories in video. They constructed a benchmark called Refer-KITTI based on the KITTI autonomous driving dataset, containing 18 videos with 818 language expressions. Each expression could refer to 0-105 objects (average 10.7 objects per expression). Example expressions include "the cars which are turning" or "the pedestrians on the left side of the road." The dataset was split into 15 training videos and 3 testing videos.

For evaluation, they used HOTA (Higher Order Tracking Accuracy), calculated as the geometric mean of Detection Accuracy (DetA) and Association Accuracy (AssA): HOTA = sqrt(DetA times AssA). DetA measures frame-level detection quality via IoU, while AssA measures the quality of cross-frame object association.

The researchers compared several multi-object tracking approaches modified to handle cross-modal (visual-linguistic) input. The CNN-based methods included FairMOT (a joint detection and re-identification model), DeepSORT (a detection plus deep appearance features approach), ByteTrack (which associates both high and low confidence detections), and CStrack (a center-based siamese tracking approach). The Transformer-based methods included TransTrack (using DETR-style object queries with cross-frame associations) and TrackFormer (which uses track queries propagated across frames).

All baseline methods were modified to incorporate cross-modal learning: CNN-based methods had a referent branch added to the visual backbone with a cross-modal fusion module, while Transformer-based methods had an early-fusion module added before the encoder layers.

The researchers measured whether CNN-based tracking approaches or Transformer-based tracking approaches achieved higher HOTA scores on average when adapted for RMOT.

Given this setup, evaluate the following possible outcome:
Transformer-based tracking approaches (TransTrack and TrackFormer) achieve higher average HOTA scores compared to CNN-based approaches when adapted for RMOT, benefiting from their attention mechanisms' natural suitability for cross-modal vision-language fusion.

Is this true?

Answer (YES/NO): YES